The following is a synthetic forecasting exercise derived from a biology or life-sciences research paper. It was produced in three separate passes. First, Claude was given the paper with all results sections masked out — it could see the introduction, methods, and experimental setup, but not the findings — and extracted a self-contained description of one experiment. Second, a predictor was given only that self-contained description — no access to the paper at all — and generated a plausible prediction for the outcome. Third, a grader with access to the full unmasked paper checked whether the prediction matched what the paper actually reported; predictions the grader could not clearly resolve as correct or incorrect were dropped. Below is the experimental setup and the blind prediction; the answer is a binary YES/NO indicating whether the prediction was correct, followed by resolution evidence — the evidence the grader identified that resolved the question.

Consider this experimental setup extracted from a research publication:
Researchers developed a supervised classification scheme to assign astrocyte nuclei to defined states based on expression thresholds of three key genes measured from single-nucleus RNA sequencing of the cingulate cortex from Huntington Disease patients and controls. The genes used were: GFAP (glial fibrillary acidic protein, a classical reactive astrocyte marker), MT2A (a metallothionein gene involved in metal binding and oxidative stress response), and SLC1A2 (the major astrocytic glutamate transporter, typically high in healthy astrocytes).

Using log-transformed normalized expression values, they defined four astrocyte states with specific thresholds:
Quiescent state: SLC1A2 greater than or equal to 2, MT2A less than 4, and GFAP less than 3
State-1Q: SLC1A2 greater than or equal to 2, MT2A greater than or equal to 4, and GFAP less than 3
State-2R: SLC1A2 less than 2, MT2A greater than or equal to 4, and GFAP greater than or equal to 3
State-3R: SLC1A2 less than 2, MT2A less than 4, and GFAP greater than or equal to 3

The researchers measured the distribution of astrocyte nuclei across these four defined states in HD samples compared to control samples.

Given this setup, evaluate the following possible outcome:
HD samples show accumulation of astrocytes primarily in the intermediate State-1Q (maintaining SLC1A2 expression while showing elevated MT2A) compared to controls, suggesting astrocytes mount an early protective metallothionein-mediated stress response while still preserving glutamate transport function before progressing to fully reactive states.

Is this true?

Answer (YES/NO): YES